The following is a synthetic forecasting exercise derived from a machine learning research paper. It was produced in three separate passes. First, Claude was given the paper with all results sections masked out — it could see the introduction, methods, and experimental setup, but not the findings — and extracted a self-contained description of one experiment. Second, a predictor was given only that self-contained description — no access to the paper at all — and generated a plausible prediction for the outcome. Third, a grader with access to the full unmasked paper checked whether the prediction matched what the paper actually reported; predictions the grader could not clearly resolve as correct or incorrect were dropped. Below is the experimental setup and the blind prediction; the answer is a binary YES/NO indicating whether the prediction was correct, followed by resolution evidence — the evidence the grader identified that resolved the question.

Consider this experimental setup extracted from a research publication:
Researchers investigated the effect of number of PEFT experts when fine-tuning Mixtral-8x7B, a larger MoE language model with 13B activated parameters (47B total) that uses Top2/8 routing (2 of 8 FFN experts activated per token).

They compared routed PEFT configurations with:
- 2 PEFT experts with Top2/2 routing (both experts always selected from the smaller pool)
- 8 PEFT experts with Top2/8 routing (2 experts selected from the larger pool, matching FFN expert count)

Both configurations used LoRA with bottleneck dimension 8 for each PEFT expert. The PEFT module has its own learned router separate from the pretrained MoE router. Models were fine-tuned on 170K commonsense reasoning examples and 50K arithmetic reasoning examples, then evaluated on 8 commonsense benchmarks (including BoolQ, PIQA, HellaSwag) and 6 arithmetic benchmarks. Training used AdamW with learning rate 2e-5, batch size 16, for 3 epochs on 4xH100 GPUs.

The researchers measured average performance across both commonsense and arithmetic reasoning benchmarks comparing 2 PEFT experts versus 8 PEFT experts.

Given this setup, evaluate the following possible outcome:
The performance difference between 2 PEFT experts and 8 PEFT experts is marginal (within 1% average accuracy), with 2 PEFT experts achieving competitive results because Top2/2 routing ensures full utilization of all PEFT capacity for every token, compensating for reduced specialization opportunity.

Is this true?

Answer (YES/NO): YES